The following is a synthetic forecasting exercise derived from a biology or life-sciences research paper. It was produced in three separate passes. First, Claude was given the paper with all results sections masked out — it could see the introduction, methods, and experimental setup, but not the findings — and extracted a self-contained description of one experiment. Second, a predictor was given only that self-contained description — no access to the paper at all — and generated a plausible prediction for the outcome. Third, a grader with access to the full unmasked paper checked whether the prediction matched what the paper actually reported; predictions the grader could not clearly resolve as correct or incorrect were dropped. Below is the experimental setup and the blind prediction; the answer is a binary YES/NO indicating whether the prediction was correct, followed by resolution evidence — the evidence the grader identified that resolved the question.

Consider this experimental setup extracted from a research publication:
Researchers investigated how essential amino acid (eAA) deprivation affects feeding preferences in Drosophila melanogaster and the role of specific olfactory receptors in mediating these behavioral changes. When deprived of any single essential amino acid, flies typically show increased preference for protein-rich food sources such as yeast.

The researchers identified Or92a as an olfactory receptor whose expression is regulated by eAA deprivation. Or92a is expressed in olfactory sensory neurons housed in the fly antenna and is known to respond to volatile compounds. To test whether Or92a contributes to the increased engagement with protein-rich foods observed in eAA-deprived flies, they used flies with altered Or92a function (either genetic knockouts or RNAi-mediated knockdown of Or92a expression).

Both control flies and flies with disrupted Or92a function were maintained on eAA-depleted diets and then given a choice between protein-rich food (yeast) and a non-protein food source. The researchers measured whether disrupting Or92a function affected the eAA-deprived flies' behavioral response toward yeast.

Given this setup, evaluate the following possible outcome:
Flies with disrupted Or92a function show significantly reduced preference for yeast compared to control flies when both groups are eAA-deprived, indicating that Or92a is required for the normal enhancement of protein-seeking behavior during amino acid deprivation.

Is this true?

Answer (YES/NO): NO